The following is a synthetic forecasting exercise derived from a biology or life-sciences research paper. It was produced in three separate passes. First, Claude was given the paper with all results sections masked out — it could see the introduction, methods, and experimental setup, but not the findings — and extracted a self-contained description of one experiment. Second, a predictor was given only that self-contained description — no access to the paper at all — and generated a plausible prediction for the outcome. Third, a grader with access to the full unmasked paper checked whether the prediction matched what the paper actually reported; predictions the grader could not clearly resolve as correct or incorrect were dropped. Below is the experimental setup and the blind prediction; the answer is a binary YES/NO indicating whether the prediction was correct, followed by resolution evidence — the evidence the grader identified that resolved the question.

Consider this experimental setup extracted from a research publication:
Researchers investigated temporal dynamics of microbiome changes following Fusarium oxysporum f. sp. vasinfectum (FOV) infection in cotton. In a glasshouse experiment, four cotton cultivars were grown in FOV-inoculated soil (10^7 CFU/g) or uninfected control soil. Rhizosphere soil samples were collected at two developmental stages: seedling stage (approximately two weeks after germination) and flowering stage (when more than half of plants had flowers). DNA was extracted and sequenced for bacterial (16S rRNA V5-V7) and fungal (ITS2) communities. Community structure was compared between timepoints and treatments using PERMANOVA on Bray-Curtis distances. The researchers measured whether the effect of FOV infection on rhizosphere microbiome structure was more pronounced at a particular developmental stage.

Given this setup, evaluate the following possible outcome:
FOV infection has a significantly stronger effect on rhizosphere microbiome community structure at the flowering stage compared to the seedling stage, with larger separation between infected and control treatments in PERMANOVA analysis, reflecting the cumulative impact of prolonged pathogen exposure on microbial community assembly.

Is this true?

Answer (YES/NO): NO